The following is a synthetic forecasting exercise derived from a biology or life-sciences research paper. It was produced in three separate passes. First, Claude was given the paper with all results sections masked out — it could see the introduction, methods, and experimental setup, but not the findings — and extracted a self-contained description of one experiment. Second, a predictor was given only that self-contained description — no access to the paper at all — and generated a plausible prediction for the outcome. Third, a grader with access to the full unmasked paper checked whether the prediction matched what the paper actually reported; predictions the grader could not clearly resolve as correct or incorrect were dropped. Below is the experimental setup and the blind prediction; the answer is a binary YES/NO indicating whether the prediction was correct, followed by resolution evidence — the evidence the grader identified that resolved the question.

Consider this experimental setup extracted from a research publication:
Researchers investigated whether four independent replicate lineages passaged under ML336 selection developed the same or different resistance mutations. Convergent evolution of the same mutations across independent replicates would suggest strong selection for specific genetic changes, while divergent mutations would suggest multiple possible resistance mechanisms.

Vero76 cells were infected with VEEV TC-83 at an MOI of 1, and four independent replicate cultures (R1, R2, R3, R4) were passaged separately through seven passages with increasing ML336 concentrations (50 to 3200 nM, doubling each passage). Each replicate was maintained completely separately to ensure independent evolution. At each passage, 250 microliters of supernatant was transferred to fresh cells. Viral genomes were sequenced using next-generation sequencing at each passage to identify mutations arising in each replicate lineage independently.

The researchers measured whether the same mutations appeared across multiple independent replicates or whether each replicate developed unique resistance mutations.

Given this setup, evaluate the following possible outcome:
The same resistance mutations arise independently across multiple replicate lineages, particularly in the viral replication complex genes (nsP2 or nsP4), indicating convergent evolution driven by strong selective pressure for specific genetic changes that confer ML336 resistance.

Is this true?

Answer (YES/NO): YES